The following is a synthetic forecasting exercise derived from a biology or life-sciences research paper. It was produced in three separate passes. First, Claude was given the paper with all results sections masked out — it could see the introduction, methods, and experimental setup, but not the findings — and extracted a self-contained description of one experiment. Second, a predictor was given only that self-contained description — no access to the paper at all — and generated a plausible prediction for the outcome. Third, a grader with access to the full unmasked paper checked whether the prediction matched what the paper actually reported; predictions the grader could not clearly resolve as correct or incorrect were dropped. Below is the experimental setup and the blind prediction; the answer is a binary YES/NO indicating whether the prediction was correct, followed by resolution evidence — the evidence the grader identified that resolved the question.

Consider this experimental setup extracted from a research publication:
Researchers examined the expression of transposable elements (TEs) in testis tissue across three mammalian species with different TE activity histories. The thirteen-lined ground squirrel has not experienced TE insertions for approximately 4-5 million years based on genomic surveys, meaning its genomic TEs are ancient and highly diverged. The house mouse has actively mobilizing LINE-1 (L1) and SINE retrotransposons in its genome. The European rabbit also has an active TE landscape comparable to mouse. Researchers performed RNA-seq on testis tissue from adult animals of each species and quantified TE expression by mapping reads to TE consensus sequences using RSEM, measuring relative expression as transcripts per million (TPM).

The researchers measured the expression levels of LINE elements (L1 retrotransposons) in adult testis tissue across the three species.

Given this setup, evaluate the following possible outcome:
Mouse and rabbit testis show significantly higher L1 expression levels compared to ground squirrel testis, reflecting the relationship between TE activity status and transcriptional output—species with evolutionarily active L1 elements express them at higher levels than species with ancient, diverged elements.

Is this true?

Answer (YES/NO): NO